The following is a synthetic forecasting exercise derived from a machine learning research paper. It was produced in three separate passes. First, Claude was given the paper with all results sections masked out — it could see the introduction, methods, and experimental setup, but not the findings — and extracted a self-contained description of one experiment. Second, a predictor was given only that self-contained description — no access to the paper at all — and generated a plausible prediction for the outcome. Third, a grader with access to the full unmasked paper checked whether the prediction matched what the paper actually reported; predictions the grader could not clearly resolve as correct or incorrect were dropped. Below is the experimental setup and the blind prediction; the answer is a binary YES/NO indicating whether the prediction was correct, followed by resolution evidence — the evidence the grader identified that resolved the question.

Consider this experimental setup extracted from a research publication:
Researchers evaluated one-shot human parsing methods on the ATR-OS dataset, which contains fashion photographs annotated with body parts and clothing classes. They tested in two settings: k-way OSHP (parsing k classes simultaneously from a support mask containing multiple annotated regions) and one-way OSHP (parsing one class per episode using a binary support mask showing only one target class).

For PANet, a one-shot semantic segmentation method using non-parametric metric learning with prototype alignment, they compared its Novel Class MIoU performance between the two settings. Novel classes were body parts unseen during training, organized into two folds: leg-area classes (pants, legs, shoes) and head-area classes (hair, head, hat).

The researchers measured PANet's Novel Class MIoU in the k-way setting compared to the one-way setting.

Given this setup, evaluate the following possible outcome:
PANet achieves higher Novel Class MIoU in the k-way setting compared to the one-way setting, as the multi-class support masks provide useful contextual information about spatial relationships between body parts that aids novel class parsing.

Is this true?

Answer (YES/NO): YES